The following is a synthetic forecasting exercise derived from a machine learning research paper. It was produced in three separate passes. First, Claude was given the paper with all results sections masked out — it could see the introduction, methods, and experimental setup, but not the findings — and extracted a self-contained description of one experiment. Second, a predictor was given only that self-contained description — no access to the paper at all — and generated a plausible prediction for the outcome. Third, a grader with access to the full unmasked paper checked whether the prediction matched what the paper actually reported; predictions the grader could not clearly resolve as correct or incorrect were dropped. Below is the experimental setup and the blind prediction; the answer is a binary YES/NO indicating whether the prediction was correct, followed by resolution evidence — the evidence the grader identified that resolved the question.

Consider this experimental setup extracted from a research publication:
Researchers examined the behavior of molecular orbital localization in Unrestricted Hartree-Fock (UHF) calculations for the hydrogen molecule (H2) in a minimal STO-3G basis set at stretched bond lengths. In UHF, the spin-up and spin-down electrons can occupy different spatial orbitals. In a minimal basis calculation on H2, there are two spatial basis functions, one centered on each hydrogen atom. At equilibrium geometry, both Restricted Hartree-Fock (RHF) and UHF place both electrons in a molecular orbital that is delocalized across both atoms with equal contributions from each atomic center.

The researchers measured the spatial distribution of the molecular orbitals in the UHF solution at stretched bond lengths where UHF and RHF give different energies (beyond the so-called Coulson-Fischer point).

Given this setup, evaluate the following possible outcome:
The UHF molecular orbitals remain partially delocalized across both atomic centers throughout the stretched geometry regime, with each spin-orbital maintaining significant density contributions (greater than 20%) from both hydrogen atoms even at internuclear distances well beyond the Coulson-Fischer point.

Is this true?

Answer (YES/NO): NO